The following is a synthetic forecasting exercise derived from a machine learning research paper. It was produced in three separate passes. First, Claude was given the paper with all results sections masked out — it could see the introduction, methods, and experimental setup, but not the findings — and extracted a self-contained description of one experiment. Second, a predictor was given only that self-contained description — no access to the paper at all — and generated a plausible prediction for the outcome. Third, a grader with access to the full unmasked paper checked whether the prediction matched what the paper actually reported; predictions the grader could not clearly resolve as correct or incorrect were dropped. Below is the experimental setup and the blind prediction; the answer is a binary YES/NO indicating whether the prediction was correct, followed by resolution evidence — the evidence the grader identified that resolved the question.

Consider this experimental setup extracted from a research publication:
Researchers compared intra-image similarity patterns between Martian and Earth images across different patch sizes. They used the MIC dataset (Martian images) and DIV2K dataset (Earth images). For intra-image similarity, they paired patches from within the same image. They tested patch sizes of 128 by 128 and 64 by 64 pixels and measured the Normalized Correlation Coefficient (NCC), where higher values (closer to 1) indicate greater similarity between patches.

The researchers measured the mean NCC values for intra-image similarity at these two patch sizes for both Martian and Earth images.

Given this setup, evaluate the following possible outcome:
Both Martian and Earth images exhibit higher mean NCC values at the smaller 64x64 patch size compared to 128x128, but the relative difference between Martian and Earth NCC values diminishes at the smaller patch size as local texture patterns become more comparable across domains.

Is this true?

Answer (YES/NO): NO